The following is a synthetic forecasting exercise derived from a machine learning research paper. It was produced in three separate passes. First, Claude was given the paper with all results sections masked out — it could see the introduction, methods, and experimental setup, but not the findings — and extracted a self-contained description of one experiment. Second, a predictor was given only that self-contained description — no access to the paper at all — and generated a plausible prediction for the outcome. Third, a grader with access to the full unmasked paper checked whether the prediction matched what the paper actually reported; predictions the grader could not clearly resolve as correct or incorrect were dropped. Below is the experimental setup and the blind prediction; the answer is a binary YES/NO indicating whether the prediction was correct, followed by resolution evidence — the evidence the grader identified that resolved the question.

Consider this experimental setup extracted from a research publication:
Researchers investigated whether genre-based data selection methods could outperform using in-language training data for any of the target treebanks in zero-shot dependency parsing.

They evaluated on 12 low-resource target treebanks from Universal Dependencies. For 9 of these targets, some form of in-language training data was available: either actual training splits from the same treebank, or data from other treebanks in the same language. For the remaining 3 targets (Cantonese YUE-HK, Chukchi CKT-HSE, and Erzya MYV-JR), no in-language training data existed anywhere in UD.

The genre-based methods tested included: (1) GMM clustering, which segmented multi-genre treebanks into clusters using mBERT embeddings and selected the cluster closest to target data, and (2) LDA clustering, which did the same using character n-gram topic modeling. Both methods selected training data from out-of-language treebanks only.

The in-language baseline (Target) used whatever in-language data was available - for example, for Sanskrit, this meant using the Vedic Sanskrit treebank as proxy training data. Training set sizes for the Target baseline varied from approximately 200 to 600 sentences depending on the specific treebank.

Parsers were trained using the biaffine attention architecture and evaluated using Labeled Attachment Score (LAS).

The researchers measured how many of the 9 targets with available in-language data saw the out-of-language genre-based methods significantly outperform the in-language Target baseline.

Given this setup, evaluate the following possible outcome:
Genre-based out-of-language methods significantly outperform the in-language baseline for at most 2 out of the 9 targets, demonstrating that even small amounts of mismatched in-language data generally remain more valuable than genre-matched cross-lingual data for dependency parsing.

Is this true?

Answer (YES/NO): YES